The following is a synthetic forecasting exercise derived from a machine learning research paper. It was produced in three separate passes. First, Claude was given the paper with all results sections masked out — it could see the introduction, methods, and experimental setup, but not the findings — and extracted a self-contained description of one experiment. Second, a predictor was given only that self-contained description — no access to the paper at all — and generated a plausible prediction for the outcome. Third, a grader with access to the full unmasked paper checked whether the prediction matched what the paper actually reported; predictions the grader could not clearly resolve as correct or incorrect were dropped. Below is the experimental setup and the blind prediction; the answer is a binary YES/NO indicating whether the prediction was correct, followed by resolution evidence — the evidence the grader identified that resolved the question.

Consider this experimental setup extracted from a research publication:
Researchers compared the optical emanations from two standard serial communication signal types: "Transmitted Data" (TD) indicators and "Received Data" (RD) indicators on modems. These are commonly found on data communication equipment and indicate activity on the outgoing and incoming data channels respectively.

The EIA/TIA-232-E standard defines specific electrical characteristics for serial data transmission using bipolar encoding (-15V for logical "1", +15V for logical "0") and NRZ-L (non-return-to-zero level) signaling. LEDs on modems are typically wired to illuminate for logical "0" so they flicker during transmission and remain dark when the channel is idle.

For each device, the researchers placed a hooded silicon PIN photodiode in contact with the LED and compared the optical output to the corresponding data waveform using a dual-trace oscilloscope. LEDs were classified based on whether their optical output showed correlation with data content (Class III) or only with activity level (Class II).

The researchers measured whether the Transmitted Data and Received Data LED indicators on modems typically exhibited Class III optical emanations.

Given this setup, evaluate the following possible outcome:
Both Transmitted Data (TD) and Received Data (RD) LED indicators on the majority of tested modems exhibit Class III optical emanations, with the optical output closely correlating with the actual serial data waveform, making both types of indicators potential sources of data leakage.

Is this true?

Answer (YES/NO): NO